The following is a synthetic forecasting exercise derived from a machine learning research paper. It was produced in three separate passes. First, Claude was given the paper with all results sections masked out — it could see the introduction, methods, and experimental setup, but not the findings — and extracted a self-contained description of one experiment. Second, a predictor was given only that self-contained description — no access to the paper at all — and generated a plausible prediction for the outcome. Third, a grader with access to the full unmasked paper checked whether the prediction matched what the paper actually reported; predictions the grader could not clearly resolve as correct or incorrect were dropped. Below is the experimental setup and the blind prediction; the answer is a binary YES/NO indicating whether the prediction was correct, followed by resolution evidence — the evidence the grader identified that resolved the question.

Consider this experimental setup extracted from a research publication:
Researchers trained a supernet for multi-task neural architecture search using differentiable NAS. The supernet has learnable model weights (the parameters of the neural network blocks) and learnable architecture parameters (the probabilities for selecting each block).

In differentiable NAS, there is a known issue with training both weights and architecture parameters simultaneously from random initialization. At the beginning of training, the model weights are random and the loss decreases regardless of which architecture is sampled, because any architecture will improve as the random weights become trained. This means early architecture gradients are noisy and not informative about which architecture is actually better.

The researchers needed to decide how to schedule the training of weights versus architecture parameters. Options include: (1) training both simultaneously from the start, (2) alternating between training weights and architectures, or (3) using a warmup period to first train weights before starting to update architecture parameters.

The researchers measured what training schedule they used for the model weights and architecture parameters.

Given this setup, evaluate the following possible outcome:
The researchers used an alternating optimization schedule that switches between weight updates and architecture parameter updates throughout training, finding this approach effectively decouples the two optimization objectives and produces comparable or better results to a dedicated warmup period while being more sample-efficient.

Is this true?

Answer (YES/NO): NO